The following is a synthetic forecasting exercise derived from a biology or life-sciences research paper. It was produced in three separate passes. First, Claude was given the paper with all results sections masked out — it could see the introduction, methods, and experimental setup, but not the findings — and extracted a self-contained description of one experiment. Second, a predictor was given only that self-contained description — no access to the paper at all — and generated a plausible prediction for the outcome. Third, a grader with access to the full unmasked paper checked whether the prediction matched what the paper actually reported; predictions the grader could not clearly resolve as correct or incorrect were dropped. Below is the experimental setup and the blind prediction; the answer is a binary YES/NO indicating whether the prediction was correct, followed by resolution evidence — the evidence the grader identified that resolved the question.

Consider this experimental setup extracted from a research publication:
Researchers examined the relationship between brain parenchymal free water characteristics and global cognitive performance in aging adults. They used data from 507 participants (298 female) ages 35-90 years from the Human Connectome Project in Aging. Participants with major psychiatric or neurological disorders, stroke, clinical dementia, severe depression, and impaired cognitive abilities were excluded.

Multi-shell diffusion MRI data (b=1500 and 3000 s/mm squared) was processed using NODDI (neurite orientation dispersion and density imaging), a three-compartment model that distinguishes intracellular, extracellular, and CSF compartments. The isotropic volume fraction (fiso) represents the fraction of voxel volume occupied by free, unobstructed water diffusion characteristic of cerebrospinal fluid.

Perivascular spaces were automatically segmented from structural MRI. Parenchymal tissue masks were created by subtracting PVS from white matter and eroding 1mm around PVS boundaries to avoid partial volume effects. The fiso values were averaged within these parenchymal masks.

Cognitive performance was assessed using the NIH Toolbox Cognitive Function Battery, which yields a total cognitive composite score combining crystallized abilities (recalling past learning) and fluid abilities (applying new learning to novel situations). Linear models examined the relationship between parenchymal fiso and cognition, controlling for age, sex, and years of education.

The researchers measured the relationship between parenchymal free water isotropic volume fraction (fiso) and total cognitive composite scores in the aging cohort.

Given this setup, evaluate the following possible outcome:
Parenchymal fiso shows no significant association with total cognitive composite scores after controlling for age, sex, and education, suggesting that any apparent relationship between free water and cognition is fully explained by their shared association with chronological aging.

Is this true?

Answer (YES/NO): YES